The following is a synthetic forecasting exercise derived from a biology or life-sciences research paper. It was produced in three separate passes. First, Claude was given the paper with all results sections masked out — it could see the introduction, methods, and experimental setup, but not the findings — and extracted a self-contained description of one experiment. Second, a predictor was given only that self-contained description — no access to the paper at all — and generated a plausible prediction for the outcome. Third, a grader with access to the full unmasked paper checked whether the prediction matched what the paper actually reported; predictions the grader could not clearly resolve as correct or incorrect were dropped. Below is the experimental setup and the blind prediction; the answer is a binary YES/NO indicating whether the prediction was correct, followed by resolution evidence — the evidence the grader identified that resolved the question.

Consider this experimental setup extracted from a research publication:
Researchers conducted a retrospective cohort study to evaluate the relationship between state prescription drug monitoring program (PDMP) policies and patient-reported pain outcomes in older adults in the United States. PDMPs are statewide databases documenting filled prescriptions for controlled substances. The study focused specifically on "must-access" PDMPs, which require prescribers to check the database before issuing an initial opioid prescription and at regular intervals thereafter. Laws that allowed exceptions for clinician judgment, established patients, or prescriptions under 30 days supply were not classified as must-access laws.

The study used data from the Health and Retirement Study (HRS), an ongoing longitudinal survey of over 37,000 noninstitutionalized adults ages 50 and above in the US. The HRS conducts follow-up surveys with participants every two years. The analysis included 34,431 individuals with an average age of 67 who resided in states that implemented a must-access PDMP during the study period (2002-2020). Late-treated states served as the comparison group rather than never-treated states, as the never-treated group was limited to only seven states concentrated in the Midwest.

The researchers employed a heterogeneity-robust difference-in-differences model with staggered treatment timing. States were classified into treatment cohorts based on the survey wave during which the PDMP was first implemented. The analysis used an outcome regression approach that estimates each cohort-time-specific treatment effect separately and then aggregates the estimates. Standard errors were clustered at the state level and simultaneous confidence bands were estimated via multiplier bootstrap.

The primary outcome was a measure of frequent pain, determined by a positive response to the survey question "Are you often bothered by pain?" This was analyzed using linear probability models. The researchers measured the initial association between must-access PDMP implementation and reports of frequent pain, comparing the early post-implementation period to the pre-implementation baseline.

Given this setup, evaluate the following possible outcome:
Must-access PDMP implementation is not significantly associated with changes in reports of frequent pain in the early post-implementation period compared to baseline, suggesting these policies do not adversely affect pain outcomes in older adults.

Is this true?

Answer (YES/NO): NO